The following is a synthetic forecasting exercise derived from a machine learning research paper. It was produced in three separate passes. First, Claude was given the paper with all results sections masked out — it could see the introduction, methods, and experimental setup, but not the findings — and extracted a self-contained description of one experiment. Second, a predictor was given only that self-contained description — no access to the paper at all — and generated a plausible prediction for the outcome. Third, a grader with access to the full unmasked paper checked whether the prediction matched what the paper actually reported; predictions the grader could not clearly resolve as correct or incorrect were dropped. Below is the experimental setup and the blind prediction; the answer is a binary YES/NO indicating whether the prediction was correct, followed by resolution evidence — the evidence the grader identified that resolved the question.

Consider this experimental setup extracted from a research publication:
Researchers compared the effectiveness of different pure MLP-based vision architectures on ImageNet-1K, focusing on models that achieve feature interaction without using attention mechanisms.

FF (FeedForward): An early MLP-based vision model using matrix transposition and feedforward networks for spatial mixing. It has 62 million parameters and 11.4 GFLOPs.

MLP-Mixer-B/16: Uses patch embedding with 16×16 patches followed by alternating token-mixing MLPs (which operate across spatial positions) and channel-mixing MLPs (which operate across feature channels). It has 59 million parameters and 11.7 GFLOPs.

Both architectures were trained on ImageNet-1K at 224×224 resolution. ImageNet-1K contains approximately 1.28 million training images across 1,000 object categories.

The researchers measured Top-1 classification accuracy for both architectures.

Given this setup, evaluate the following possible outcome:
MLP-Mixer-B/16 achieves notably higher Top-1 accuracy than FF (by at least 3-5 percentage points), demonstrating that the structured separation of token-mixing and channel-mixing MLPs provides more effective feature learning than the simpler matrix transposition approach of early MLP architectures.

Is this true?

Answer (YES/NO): NO